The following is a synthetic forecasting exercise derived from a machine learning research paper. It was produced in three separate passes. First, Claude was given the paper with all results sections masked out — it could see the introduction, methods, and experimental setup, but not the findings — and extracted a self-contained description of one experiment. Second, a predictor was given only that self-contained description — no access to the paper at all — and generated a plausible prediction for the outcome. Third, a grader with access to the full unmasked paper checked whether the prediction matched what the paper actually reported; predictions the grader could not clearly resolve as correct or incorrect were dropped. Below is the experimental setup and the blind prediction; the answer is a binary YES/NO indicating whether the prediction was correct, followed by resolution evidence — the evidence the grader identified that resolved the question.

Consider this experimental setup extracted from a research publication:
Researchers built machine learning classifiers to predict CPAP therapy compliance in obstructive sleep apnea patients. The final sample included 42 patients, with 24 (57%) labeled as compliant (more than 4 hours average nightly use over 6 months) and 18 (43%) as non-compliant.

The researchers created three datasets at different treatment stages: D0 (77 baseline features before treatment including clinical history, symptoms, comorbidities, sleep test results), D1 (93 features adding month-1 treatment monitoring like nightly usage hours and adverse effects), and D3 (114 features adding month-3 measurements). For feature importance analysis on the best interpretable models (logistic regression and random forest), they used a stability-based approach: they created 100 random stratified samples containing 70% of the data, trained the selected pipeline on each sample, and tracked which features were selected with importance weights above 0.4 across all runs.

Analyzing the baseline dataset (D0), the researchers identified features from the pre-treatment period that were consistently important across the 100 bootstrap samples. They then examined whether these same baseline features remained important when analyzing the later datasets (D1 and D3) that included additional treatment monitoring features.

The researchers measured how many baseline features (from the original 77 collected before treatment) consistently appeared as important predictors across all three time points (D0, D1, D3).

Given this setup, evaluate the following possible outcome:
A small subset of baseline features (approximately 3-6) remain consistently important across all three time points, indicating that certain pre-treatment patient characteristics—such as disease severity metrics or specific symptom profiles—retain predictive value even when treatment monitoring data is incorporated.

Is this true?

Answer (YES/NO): YES